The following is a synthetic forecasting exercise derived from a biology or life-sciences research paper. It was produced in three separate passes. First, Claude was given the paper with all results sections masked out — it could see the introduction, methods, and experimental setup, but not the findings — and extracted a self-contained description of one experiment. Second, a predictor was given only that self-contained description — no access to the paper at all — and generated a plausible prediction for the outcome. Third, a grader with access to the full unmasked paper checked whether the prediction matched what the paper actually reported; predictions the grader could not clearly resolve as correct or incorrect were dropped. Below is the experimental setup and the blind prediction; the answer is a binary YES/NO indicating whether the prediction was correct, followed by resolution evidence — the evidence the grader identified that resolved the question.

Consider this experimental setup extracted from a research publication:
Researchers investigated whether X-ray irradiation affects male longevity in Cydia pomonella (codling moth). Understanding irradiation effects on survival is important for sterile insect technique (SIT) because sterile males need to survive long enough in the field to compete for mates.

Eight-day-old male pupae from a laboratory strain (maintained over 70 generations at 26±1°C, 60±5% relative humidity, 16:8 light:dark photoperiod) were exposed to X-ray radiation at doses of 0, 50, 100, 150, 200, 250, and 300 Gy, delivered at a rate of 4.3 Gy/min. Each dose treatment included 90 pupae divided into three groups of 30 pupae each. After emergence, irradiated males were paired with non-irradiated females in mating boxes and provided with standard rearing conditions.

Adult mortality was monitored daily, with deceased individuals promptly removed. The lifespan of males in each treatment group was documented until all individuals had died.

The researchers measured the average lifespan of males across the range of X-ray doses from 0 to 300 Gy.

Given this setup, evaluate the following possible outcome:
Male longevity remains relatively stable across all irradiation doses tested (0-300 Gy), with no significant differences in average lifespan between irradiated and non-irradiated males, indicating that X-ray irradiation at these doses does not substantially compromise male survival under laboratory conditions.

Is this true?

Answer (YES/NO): NO